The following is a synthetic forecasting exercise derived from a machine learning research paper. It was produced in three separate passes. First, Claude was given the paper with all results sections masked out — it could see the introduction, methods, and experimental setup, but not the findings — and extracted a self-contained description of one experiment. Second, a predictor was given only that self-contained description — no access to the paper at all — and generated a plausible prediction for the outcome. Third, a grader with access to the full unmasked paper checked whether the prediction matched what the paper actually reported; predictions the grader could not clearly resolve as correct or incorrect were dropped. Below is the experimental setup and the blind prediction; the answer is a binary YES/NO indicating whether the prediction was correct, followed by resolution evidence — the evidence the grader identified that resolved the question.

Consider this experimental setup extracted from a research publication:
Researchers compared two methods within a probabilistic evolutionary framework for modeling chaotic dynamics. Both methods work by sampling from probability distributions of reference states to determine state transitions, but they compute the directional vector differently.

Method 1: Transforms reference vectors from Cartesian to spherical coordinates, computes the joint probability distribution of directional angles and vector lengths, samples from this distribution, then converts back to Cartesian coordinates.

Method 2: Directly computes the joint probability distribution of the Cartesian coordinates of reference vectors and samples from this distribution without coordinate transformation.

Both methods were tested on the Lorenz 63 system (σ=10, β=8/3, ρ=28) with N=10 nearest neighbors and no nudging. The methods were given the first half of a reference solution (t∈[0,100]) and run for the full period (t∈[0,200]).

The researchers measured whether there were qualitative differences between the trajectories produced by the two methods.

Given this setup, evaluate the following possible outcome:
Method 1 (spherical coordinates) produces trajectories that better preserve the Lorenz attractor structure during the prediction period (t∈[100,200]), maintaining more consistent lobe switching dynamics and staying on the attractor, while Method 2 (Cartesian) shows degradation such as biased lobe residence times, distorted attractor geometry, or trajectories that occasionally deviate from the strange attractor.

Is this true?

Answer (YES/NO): NO